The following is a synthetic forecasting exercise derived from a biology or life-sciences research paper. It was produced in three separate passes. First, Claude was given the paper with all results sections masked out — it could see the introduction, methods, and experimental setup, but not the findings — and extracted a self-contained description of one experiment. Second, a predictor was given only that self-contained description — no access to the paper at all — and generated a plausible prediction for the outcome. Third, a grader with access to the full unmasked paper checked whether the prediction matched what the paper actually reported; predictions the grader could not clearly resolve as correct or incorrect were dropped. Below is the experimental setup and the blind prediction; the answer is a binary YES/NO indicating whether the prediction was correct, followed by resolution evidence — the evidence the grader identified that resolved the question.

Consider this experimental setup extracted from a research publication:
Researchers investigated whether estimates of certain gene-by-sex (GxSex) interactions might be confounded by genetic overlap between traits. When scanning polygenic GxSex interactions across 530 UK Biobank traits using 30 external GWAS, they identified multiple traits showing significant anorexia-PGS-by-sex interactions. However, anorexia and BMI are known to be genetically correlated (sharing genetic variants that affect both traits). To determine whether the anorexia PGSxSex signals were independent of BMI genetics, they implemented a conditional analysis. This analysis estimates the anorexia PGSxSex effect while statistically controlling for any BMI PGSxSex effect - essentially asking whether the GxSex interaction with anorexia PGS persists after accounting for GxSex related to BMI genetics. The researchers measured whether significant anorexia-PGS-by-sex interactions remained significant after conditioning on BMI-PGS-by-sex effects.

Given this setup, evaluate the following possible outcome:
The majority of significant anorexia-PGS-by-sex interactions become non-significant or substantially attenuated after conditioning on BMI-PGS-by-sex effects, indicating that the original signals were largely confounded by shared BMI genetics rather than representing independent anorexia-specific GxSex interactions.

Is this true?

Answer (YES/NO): NO